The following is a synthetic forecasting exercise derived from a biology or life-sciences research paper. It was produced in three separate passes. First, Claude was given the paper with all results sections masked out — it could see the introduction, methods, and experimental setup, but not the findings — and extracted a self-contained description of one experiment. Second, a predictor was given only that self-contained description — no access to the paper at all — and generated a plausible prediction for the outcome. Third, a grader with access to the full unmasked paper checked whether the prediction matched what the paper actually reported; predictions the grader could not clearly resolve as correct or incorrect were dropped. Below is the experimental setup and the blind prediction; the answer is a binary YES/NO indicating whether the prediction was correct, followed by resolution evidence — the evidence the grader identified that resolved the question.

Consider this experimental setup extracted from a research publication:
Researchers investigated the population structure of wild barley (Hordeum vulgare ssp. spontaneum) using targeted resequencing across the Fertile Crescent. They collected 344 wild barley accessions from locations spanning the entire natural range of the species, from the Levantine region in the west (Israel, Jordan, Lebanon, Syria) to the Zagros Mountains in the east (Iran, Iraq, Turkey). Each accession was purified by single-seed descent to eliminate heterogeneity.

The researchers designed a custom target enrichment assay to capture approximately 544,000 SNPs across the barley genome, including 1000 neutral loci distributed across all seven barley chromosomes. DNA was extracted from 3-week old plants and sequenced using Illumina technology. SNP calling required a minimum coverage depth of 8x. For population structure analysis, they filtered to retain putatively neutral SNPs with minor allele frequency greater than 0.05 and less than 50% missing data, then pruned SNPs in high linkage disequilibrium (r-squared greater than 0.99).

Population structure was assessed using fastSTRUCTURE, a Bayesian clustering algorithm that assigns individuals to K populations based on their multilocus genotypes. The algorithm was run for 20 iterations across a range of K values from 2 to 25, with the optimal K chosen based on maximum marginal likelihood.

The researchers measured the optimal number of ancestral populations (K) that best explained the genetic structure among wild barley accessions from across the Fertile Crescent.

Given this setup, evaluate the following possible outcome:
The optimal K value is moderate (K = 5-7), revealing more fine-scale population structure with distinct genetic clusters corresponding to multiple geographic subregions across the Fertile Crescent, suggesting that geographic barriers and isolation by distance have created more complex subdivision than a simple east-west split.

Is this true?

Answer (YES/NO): NO